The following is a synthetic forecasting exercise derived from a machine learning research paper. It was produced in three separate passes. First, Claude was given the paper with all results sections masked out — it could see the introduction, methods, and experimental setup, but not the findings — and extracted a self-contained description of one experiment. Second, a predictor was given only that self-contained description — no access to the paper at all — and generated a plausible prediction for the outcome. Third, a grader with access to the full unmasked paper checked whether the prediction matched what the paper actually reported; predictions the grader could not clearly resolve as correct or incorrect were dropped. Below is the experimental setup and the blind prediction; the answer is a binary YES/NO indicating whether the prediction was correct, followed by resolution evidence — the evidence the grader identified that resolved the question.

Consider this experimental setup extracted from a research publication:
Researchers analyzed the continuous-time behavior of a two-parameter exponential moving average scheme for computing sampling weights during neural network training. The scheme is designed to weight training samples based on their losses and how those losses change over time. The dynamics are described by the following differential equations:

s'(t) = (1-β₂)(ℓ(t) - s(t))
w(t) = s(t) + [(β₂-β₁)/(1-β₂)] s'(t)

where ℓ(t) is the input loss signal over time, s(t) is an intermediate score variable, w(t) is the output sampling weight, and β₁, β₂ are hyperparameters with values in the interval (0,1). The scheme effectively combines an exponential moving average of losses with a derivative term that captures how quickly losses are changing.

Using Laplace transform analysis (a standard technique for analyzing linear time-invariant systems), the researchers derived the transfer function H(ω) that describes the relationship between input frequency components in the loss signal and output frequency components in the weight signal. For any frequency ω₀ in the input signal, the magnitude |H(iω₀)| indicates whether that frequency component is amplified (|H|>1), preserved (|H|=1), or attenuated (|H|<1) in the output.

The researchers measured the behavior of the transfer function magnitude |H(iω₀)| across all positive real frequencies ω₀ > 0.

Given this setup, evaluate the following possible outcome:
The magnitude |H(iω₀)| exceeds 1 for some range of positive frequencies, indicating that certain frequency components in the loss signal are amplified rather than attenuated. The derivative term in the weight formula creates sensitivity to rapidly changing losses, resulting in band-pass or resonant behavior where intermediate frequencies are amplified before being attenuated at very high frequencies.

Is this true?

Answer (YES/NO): NO